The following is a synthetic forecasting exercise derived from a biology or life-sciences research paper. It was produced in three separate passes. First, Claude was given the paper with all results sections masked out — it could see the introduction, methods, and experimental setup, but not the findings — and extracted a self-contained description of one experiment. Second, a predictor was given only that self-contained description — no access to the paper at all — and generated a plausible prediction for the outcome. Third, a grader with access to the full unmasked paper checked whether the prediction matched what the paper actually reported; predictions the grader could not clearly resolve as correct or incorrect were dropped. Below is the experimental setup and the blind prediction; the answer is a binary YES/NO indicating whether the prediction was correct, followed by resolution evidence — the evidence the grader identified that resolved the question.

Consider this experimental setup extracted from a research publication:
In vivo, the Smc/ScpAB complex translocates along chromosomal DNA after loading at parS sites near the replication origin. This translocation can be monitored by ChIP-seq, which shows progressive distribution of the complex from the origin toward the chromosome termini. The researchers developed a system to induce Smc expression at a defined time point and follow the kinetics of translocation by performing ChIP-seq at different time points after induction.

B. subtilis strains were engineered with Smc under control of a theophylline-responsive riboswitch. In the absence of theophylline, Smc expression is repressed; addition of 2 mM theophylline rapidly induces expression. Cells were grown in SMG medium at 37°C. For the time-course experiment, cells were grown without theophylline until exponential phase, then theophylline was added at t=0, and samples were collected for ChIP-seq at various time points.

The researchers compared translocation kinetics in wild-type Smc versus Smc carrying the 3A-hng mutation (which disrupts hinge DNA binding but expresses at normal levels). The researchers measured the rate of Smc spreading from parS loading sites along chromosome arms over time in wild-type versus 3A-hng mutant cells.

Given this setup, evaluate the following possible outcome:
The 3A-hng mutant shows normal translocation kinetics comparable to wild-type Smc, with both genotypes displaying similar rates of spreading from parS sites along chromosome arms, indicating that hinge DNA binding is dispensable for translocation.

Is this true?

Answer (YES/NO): YES